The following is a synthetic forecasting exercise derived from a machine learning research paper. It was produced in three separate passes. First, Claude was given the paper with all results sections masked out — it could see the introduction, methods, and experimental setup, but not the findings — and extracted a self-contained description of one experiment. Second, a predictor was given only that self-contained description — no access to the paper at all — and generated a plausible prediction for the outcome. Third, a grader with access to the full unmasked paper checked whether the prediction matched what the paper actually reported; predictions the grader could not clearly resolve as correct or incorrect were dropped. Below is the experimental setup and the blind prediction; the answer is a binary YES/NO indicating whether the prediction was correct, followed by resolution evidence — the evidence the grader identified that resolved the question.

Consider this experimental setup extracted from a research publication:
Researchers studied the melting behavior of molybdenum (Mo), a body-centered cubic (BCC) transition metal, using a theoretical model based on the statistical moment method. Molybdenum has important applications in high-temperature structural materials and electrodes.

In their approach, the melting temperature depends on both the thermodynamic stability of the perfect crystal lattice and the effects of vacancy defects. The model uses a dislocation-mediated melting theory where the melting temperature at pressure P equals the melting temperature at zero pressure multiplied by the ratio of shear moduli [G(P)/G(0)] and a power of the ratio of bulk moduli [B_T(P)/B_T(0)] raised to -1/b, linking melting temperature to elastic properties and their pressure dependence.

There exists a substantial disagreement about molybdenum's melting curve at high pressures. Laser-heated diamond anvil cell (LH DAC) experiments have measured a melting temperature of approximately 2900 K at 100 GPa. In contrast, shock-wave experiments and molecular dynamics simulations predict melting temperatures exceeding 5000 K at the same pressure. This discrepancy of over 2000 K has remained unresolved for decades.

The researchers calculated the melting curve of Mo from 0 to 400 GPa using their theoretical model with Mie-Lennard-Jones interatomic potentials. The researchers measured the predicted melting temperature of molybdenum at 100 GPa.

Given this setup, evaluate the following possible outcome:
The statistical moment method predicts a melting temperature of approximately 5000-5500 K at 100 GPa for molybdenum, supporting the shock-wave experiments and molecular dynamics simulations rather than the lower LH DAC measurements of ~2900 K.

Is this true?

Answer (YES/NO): YES